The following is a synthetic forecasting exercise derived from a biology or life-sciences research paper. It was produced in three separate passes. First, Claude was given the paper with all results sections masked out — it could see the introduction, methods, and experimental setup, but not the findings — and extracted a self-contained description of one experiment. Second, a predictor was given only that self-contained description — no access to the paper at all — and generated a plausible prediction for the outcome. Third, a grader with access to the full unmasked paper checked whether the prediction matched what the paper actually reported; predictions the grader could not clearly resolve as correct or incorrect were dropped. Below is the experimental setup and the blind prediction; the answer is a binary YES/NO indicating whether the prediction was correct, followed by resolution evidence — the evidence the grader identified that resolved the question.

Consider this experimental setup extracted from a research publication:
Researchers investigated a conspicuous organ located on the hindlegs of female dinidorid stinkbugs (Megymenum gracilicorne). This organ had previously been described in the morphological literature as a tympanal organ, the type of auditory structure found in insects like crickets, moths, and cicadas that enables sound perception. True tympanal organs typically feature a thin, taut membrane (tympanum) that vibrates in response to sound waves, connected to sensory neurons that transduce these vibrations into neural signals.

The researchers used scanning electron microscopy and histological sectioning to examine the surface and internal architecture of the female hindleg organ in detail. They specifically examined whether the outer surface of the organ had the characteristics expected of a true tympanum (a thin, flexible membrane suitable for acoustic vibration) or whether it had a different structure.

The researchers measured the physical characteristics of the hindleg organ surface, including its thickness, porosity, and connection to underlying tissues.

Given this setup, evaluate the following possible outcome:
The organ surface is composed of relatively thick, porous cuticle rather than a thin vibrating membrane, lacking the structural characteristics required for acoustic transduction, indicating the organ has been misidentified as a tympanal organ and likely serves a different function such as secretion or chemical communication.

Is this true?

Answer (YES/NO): YES